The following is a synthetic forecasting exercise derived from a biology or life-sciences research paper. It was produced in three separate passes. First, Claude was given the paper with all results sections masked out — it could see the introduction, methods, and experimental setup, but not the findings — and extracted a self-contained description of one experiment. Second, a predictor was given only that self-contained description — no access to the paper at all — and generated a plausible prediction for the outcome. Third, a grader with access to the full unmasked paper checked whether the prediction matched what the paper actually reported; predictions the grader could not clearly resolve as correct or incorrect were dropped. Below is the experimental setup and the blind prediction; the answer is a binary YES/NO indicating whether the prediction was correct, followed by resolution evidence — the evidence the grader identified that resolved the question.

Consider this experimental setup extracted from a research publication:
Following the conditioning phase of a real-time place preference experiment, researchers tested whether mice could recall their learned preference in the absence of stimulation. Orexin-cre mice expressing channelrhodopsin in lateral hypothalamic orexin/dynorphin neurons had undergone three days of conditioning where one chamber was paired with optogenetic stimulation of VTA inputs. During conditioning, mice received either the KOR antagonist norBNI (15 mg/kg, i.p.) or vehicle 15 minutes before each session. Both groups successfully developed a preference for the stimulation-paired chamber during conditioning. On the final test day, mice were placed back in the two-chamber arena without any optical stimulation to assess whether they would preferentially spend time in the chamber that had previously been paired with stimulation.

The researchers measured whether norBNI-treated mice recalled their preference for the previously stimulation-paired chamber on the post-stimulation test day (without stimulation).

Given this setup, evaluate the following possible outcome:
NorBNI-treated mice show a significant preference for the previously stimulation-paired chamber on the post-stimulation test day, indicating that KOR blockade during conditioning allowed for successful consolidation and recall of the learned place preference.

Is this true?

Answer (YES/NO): NO